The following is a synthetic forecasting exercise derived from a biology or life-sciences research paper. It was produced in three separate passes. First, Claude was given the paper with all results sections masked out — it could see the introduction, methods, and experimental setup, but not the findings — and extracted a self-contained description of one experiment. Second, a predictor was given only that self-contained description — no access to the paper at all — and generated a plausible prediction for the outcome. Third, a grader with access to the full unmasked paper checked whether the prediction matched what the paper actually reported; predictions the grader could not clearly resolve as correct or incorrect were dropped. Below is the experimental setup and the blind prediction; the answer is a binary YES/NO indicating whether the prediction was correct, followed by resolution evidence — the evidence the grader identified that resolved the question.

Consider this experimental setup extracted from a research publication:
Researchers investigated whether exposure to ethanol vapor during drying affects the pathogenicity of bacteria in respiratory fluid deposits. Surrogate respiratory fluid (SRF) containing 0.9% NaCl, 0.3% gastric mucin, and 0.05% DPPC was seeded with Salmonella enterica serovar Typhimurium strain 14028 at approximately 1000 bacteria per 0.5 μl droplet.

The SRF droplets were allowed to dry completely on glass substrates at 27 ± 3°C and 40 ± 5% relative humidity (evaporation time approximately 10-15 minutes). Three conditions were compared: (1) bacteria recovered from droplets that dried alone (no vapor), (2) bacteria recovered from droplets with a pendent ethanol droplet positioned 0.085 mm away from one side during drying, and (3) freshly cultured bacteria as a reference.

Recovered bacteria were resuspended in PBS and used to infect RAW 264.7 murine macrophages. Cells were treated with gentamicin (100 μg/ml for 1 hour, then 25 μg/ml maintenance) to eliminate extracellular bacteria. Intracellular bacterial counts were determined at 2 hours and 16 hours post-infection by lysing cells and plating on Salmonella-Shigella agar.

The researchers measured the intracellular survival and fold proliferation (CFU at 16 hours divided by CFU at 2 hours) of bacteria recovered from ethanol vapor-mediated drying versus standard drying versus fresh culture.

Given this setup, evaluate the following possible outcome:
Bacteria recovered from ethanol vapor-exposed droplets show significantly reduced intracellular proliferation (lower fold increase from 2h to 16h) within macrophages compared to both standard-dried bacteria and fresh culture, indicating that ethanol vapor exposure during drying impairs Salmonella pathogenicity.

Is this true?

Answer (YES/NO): NO